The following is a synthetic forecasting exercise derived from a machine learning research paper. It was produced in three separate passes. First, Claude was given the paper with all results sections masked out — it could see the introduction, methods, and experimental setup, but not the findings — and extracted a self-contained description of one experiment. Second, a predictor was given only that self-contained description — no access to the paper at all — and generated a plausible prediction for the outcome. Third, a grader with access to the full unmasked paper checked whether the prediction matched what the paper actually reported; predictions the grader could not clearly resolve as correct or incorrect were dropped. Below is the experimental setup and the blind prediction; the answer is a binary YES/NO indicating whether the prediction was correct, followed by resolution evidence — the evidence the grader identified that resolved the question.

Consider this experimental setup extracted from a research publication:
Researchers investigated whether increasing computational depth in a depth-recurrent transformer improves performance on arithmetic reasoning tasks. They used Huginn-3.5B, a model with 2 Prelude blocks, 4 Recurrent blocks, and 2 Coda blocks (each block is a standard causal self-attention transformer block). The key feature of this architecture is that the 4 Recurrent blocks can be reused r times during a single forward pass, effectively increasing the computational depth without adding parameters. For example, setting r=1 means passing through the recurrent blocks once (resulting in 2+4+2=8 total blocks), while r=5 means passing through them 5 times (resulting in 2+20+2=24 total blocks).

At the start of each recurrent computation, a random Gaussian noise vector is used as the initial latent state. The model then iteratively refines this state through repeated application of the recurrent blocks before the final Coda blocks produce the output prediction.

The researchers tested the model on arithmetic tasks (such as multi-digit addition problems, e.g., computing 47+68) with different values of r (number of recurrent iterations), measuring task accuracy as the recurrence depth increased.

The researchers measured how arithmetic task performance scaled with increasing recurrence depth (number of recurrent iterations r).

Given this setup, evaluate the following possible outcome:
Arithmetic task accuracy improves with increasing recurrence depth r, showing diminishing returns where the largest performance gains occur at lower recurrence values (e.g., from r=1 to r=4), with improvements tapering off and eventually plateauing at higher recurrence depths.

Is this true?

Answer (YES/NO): YES